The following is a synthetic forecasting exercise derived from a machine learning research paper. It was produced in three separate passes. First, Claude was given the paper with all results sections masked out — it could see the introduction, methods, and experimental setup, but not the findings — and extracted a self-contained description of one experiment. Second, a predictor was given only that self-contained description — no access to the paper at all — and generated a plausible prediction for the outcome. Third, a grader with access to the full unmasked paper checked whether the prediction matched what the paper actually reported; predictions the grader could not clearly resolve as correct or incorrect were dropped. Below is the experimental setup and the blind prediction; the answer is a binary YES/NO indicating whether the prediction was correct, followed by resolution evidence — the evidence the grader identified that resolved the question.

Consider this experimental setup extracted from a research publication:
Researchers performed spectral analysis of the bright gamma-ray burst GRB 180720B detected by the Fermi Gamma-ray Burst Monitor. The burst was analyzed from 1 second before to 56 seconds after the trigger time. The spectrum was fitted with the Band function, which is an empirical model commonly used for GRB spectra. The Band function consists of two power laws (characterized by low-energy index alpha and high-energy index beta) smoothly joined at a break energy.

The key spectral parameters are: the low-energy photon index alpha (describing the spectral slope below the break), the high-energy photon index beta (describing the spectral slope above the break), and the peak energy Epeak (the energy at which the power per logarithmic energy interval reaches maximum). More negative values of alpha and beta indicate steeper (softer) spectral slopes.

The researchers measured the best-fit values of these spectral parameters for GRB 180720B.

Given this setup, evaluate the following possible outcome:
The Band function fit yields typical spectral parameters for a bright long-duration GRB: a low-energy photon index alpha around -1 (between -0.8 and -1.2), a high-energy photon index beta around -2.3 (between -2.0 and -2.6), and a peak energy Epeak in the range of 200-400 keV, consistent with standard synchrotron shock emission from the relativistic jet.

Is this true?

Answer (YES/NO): NO